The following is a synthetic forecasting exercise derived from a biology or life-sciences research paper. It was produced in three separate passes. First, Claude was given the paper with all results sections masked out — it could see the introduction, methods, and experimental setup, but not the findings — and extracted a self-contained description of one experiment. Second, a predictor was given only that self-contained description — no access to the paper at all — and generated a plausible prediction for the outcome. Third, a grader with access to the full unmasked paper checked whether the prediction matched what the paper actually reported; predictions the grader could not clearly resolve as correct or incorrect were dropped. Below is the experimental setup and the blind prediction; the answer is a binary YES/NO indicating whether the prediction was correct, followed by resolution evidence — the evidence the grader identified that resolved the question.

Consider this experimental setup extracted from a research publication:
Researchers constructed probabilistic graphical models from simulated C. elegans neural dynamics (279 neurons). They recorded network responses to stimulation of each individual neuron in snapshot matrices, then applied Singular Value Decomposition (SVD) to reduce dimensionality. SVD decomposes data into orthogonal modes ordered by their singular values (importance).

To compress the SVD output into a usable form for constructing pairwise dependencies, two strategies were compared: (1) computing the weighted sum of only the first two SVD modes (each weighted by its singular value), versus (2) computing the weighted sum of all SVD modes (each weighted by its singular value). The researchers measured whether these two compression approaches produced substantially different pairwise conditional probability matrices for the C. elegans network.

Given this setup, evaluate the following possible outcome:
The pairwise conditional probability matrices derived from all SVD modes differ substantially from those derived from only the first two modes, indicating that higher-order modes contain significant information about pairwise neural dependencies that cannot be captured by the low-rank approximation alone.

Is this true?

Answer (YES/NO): NO